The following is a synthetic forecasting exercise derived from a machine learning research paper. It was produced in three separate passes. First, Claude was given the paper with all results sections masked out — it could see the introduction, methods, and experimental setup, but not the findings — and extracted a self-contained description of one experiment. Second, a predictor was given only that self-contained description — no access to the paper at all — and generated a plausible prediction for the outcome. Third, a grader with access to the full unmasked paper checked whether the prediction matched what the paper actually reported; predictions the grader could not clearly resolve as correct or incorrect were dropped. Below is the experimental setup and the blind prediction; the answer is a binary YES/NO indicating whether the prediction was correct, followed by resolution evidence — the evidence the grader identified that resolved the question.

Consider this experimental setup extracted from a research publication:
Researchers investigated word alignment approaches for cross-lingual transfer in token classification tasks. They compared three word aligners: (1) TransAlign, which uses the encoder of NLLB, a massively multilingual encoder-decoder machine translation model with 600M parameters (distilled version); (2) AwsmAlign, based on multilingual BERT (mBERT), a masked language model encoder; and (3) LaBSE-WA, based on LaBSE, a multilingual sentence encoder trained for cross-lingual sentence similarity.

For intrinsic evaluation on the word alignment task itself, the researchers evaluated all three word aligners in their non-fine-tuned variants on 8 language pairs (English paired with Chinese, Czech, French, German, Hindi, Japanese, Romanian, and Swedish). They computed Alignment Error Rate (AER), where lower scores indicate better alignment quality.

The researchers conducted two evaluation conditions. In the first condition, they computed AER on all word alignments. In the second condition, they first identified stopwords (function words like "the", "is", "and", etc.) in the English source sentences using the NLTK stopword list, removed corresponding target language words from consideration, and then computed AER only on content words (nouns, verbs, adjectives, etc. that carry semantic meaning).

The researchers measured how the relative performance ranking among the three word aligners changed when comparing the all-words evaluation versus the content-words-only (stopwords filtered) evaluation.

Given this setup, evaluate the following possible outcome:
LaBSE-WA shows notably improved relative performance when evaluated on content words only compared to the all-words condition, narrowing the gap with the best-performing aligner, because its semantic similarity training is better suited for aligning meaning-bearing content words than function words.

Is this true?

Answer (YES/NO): NO